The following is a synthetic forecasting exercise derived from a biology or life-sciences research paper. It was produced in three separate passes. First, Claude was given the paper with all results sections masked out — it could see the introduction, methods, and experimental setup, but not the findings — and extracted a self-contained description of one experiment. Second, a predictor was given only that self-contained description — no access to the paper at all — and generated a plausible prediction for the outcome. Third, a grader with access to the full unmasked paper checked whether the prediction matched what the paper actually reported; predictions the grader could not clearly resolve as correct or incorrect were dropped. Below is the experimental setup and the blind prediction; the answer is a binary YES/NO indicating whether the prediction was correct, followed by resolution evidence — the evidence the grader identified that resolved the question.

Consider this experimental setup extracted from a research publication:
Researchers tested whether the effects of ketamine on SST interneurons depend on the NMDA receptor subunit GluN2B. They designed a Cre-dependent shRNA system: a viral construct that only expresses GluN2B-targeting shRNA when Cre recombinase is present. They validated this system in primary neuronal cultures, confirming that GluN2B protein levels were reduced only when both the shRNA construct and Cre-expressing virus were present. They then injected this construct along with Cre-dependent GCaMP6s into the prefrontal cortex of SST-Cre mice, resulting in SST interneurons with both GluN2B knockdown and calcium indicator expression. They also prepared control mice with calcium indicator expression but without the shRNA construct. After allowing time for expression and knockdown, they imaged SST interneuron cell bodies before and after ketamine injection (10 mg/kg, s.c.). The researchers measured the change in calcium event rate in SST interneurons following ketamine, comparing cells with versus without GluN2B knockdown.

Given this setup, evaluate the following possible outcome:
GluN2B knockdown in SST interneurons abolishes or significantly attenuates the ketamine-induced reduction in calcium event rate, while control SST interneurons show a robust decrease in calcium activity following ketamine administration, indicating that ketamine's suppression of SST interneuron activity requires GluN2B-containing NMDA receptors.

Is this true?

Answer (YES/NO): YES